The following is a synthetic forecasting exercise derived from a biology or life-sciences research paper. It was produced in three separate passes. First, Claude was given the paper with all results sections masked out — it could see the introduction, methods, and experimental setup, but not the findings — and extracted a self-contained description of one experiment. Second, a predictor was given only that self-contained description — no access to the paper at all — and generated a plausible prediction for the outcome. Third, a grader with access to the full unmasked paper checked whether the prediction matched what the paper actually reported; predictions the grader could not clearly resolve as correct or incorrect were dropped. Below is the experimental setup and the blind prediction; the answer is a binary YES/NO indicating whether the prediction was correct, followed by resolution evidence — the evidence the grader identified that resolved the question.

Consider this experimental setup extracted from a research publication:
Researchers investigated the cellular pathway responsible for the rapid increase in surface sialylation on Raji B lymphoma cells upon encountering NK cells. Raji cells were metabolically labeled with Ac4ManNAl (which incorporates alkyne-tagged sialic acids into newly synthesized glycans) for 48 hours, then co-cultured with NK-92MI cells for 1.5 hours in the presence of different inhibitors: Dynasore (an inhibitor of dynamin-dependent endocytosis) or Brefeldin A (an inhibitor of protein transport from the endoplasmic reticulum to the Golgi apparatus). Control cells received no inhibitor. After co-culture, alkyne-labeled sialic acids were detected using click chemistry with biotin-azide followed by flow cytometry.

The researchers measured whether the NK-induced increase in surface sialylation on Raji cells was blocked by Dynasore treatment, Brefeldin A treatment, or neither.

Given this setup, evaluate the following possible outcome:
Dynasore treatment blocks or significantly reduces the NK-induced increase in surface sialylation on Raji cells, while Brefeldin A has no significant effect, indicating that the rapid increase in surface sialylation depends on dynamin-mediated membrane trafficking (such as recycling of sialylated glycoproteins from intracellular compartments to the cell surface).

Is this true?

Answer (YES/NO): NO